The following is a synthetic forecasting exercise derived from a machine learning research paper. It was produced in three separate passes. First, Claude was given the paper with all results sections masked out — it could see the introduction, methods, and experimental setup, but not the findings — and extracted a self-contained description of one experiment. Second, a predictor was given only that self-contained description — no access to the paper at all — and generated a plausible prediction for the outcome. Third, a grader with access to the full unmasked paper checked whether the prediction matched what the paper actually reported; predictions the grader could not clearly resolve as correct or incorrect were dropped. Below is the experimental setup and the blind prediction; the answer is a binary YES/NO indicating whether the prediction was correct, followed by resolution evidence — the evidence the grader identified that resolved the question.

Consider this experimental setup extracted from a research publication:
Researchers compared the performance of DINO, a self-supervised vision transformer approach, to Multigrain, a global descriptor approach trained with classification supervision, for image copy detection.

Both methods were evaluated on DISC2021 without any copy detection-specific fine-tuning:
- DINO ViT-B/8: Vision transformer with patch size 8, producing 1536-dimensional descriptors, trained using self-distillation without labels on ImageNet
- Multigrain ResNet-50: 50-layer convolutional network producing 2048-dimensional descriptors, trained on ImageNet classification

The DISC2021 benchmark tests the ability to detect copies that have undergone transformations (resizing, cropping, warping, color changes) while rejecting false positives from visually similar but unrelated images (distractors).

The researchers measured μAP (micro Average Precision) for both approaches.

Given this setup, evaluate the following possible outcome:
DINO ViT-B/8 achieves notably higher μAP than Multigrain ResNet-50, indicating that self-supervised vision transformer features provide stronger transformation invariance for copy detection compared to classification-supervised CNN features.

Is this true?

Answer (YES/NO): YES